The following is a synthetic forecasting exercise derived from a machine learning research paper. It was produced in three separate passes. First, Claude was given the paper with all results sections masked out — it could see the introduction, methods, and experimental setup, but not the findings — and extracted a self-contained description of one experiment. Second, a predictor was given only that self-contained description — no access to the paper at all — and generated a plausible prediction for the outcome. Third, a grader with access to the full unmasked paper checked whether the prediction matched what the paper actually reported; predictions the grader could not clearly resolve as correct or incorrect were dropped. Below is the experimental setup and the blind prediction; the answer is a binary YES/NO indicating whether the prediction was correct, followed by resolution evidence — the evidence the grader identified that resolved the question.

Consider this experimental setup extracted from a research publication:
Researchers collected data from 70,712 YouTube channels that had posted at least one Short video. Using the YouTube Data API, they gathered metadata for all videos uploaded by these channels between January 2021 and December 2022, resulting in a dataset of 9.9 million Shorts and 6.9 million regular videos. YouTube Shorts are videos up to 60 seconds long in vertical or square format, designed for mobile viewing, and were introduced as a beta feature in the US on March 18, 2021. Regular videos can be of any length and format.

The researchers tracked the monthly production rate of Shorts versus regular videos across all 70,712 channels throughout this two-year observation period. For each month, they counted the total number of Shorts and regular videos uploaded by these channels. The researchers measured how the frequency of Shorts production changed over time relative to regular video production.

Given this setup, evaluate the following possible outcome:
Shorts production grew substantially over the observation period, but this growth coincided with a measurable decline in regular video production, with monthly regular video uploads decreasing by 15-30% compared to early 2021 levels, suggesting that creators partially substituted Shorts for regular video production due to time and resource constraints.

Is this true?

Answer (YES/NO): NO